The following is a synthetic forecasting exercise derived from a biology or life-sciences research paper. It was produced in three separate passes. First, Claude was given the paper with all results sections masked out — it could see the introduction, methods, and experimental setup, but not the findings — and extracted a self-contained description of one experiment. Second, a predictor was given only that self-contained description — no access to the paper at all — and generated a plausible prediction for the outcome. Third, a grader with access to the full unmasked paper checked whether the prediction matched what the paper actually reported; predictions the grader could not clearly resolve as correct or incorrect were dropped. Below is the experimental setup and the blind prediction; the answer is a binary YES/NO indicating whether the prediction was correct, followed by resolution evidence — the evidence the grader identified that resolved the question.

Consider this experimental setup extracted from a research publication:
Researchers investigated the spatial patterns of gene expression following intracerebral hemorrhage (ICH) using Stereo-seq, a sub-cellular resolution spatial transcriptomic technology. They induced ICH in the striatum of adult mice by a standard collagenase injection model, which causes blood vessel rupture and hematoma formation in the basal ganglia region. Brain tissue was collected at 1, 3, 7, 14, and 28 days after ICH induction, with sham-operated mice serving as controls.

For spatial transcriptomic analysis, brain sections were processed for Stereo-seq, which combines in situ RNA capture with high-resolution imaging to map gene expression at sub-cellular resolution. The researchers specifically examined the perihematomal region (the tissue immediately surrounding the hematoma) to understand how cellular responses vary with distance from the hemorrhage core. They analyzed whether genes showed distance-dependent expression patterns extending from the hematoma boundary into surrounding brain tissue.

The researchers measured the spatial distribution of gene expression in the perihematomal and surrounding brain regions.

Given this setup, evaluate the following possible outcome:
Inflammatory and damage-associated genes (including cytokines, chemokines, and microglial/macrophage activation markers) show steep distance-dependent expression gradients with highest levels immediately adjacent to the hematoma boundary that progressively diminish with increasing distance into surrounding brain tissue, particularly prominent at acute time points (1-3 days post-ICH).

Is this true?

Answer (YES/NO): NO